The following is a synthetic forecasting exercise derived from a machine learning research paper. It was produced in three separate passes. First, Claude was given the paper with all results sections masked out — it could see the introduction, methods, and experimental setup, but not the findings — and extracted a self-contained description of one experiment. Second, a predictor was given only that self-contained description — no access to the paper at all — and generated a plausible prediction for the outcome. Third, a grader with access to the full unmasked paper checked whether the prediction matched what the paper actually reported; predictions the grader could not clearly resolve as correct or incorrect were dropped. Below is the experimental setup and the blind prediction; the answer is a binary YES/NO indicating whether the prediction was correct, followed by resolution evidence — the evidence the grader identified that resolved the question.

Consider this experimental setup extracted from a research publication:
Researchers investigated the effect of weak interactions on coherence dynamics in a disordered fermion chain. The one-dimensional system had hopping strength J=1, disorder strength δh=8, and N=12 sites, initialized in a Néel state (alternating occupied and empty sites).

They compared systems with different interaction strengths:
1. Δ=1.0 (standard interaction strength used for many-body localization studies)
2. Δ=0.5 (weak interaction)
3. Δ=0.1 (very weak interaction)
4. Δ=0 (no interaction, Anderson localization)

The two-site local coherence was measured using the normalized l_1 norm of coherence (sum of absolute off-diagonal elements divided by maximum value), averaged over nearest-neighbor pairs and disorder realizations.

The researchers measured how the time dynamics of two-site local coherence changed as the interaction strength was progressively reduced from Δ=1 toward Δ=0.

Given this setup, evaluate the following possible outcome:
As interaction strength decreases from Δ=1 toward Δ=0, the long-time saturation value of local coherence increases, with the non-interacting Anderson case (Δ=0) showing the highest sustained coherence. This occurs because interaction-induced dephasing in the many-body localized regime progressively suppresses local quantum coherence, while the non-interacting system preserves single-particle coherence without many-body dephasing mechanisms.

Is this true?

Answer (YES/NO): YES